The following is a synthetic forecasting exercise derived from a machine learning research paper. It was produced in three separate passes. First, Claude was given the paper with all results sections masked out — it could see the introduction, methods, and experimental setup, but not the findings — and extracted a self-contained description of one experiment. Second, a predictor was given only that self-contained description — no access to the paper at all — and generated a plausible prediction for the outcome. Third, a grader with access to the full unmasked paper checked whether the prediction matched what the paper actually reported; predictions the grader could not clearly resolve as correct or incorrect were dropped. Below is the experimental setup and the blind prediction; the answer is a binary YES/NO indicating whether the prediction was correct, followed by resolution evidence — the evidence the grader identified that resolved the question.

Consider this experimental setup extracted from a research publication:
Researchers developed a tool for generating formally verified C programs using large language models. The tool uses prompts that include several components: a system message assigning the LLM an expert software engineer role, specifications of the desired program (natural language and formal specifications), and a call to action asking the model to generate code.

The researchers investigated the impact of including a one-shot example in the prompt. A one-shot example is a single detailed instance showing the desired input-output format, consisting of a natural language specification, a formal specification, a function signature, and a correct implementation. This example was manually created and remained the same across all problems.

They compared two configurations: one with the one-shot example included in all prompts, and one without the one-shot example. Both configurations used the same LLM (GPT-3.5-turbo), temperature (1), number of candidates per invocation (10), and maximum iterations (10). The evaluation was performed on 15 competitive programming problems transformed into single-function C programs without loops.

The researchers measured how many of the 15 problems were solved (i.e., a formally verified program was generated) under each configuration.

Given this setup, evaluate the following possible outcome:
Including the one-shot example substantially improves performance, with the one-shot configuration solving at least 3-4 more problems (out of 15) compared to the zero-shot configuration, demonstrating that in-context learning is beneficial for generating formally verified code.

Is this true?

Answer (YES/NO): NO